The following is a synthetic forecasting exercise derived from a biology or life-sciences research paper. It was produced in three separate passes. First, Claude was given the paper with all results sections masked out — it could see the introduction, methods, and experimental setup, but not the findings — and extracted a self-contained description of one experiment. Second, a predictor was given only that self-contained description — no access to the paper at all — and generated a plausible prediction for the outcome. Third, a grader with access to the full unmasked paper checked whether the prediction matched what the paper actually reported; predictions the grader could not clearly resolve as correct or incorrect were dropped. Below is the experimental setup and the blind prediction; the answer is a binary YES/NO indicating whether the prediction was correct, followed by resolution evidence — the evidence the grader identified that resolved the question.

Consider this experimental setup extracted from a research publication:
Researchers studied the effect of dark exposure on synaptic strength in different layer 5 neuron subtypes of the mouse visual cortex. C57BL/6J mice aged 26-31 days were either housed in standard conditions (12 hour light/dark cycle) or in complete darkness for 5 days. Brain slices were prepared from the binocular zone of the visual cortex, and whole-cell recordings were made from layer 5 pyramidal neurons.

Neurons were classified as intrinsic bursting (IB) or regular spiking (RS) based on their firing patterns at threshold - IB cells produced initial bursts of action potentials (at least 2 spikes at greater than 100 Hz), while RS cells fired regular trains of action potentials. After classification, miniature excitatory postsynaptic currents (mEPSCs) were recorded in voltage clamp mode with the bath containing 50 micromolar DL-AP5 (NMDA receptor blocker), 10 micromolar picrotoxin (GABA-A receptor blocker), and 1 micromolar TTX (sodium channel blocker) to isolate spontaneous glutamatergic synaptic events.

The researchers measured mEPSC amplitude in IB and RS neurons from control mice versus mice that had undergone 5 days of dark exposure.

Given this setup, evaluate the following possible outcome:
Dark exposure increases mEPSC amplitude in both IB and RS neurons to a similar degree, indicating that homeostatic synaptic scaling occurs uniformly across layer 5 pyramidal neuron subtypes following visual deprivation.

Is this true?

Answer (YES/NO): NO